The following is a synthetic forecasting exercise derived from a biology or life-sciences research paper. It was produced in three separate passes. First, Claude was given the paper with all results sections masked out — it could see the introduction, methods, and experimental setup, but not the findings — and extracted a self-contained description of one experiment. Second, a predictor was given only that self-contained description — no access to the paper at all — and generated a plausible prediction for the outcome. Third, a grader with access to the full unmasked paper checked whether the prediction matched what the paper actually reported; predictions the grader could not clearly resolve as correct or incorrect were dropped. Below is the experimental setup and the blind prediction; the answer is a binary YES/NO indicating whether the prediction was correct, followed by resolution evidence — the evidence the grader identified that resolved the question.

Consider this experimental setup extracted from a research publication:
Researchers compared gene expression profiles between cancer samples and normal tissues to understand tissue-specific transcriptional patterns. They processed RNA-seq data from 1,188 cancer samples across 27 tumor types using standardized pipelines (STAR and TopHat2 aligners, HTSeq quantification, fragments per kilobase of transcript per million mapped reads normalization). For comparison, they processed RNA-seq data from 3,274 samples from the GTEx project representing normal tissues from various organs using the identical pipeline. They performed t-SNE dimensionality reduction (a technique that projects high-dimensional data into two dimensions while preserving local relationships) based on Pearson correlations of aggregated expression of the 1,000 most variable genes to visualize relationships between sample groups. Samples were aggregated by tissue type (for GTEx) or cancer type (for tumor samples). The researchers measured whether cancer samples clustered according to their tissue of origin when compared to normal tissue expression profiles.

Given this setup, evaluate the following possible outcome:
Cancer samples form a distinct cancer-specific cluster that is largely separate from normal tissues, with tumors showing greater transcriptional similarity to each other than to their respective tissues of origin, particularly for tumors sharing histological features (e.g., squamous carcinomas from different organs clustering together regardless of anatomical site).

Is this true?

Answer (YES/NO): NO